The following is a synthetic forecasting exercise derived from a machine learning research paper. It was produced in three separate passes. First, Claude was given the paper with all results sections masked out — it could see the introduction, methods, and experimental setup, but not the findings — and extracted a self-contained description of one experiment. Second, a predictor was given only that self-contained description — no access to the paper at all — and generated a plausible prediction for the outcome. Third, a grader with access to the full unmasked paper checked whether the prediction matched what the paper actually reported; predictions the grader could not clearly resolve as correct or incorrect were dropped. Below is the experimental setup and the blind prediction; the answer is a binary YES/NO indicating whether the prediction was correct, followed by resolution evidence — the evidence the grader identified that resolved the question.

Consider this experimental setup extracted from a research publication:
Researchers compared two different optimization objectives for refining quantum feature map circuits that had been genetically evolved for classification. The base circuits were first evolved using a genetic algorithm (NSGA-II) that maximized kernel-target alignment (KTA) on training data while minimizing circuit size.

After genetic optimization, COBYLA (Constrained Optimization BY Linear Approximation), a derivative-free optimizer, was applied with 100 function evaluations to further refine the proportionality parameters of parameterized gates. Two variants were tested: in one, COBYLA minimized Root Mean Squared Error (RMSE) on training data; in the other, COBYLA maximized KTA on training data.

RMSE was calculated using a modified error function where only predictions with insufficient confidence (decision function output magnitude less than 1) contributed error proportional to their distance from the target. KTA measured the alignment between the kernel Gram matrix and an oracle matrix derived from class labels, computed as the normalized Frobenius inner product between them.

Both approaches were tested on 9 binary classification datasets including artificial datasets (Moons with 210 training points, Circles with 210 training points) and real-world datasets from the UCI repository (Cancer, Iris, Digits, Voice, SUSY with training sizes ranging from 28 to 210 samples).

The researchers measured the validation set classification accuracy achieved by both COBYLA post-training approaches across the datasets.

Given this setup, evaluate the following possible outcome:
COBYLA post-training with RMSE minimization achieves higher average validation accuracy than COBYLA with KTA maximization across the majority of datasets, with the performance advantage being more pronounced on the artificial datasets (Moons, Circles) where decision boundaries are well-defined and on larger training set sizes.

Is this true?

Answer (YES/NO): NO